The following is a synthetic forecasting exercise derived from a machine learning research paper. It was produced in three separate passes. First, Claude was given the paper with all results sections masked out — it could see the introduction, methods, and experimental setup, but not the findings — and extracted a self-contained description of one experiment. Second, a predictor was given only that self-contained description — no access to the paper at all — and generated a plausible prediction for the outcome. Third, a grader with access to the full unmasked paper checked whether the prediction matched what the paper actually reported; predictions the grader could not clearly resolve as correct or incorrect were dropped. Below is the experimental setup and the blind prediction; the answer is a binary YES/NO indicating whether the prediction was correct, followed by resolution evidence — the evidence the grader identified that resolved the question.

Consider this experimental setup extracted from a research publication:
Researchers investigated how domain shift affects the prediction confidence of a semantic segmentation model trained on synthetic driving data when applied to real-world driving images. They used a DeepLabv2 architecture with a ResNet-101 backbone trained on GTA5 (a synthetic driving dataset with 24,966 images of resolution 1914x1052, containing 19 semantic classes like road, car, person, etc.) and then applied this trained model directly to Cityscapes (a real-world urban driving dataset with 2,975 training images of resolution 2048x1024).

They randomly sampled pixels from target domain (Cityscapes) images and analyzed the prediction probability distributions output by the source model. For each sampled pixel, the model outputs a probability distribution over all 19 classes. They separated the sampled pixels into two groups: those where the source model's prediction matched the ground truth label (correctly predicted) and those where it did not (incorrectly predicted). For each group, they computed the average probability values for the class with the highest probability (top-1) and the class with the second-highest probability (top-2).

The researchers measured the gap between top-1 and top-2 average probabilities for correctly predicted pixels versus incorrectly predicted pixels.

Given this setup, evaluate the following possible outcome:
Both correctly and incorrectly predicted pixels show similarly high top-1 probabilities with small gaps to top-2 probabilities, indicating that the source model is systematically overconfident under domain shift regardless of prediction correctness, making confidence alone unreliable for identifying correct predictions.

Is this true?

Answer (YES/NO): NO